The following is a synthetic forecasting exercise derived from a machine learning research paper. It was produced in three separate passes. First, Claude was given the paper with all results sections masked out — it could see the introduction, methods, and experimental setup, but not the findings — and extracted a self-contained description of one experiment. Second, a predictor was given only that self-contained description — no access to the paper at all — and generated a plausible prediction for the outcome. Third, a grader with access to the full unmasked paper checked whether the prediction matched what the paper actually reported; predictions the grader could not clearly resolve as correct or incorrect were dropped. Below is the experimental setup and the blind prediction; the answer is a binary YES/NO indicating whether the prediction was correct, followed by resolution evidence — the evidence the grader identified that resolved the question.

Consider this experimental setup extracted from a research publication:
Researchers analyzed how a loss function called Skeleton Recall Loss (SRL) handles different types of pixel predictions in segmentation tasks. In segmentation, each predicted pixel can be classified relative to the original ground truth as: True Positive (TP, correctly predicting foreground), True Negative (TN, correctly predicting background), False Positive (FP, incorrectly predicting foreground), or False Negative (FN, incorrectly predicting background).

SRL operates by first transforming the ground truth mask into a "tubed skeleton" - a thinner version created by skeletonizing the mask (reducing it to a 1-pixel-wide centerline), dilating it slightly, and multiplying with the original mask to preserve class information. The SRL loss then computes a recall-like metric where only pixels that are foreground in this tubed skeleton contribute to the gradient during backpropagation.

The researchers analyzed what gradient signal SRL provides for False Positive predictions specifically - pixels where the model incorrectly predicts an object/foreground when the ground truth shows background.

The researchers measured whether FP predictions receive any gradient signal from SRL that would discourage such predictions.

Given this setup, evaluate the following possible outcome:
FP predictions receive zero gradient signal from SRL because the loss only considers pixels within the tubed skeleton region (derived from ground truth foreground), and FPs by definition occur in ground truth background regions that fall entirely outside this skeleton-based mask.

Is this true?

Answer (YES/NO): YES